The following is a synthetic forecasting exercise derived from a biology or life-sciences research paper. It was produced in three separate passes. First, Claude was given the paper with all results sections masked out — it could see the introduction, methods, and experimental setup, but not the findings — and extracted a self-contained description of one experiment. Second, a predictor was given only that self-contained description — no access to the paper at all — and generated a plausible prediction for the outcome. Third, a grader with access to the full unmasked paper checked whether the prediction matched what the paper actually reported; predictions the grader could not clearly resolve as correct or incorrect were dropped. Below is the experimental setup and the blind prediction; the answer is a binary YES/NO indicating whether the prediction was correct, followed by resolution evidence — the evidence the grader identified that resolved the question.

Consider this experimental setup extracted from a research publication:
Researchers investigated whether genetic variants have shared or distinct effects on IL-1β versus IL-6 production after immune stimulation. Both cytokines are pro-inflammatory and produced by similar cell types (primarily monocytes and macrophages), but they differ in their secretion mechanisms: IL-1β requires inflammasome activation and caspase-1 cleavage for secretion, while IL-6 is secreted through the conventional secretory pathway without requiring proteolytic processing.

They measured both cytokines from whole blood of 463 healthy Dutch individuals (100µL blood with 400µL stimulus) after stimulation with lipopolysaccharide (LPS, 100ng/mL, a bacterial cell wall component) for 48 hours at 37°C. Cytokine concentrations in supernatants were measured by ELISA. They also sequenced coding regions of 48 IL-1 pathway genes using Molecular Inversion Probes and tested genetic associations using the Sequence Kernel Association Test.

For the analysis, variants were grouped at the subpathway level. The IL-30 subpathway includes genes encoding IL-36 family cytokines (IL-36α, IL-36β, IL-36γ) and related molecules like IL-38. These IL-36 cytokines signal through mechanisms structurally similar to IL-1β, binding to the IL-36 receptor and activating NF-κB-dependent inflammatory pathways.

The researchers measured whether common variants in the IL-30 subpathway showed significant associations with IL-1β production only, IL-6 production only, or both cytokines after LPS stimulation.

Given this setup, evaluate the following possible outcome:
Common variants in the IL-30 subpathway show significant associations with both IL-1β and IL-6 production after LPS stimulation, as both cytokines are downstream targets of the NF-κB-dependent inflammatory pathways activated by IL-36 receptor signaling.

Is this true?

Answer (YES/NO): NO